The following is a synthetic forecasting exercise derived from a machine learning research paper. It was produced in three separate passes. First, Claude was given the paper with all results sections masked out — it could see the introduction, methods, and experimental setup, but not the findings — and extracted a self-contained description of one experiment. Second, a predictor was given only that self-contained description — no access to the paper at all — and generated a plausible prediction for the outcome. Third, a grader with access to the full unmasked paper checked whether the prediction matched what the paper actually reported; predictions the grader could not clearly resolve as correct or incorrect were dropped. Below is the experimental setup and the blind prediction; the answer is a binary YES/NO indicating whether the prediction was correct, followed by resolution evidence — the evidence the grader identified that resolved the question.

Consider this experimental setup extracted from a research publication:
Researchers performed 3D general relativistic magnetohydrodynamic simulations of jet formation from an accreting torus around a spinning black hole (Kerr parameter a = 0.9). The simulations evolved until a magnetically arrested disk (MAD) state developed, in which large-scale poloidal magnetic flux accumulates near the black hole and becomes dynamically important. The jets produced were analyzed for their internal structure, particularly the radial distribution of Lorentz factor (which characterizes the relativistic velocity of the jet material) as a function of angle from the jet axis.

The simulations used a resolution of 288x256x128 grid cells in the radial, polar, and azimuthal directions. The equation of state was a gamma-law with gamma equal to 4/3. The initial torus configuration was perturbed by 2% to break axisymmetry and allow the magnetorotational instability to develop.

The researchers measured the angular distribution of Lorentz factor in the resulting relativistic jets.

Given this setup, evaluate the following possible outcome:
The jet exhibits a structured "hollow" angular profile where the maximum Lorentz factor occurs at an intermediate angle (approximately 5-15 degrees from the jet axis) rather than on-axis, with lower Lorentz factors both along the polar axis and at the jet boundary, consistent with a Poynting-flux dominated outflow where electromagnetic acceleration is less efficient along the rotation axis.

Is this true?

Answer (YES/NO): YES